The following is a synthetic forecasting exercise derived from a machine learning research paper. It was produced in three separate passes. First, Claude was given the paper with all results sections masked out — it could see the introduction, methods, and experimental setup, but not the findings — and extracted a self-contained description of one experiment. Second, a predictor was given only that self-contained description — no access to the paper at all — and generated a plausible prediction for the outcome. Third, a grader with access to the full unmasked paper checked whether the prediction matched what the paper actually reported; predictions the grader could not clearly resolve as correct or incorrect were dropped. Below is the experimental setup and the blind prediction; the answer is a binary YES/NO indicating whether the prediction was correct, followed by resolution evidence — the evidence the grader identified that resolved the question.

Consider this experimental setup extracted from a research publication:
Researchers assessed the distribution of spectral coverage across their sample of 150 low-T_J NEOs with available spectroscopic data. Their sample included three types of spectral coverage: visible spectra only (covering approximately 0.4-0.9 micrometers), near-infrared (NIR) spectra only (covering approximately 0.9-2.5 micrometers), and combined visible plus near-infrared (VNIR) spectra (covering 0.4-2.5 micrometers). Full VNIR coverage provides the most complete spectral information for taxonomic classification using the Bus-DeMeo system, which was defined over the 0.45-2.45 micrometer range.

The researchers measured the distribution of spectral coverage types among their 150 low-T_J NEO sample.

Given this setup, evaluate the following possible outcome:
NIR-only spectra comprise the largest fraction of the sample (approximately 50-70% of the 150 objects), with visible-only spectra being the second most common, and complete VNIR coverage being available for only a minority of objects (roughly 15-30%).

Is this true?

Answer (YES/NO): YES